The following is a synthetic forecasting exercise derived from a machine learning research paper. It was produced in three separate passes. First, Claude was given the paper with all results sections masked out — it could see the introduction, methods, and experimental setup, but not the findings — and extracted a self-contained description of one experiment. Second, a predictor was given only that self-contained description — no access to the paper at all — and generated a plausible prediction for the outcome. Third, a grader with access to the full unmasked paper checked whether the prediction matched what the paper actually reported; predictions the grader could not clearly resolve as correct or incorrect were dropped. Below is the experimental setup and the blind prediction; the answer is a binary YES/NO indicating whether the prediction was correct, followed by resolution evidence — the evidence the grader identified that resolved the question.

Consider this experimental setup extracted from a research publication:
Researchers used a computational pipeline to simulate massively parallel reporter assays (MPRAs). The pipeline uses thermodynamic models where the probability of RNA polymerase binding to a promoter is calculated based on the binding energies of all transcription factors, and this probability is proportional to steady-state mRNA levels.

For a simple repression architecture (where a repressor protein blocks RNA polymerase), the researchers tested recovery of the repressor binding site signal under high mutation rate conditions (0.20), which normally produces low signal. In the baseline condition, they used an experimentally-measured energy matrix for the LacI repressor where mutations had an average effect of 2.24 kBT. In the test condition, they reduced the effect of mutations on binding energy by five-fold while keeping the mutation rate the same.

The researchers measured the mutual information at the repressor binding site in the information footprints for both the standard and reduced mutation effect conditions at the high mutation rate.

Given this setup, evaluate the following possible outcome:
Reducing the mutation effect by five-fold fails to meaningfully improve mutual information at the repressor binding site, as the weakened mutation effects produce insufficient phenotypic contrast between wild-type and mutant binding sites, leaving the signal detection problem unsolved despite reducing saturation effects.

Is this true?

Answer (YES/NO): NO